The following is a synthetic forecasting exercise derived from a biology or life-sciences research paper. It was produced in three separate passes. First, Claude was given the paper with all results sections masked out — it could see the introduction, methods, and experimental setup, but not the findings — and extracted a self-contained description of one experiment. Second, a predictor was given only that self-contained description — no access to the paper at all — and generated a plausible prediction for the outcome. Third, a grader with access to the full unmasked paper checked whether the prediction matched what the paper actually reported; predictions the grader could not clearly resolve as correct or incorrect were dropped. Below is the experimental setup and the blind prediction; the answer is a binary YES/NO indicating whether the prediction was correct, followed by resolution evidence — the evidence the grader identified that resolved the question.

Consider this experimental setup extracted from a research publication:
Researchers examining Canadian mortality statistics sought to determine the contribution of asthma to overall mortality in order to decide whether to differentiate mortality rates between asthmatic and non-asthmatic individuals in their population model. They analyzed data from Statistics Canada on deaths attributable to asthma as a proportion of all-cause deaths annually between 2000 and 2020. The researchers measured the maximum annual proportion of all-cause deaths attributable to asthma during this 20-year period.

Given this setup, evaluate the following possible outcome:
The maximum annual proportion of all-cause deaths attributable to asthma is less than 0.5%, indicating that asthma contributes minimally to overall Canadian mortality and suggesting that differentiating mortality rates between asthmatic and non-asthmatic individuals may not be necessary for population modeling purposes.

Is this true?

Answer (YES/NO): YES